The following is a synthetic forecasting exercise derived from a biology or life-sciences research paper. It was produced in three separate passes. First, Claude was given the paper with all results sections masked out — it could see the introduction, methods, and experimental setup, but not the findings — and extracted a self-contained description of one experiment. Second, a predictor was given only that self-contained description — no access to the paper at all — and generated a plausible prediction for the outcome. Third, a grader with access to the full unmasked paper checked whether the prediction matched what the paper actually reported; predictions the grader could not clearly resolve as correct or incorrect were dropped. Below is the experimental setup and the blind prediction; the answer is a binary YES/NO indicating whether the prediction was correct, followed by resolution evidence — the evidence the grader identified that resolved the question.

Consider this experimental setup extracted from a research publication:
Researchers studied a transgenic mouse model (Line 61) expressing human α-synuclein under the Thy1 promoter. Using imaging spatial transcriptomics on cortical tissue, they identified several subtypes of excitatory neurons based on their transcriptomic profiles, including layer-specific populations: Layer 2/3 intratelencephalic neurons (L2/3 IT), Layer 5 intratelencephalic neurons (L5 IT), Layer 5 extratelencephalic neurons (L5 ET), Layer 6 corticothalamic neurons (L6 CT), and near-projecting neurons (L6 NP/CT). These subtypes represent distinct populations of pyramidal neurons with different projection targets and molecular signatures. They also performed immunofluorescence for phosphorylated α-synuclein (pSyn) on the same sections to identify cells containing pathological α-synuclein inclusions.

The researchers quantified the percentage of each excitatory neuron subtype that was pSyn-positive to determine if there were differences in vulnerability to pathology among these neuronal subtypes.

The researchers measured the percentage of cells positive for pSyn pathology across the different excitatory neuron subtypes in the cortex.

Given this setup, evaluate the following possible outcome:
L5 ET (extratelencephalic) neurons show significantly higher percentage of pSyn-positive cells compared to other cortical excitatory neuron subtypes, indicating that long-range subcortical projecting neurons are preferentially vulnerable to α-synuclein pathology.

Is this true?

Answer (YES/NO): YES